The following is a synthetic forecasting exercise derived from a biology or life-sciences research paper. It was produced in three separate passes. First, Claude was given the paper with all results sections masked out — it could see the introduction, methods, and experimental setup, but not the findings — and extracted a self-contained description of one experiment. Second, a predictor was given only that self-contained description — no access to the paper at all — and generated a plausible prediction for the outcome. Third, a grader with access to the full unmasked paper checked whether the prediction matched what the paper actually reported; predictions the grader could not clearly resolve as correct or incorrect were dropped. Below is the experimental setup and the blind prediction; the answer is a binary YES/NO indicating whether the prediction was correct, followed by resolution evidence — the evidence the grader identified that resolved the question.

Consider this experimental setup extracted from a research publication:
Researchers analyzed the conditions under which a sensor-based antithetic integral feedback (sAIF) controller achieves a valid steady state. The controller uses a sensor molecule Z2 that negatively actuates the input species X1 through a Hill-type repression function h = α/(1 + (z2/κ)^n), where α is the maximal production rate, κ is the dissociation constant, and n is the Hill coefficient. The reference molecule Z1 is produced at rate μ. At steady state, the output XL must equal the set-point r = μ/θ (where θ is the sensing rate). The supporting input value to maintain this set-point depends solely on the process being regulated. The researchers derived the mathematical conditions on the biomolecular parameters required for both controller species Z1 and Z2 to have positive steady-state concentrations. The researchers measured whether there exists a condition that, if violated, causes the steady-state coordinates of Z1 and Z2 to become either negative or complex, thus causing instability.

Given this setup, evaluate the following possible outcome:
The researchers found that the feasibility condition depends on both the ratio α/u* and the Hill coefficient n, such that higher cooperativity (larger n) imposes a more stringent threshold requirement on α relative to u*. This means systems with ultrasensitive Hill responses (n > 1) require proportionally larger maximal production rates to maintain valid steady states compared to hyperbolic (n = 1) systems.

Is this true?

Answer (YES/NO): NO